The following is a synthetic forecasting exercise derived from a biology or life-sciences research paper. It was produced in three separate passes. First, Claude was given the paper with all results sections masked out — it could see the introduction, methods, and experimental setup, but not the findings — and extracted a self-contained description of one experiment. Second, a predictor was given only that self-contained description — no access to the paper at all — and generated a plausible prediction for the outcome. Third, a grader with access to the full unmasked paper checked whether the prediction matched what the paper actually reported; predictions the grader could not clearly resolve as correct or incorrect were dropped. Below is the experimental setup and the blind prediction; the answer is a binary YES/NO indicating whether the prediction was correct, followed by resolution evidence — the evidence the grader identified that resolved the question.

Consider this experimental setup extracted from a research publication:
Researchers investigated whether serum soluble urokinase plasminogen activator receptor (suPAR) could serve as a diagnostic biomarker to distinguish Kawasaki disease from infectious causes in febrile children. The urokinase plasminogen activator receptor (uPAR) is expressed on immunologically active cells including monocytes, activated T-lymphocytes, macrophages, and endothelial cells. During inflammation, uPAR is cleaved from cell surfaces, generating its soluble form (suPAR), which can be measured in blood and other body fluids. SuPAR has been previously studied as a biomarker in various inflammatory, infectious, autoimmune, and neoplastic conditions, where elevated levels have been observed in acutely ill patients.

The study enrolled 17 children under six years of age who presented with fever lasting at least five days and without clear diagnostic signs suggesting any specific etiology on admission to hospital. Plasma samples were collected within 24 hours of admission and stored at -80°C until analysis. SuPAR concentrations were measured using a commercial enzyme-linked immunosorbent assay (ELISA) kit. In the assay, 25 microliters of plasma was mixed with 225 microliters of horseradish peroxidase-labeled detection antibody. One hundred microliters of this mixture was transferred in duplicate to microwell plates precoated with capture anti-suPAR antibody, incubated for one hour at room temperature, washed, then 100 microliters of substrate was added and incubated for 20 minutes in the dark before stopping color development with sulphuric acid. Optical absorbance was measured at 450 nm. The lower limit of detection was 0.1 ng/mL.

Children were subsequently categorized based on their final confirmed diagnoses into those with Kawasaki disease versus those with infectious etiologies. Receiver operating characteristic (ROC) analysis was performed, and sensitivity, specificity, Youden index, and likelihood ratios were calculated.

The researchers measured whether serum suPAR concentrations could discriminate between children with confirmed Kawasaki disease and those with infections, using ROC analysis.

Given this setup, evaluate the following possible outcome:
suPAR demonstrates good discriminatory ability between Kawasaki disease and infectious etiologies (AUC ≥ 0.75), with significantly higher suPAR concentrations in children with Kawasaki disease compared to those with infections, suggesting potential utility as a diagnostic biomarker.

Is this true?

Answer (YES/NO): NO